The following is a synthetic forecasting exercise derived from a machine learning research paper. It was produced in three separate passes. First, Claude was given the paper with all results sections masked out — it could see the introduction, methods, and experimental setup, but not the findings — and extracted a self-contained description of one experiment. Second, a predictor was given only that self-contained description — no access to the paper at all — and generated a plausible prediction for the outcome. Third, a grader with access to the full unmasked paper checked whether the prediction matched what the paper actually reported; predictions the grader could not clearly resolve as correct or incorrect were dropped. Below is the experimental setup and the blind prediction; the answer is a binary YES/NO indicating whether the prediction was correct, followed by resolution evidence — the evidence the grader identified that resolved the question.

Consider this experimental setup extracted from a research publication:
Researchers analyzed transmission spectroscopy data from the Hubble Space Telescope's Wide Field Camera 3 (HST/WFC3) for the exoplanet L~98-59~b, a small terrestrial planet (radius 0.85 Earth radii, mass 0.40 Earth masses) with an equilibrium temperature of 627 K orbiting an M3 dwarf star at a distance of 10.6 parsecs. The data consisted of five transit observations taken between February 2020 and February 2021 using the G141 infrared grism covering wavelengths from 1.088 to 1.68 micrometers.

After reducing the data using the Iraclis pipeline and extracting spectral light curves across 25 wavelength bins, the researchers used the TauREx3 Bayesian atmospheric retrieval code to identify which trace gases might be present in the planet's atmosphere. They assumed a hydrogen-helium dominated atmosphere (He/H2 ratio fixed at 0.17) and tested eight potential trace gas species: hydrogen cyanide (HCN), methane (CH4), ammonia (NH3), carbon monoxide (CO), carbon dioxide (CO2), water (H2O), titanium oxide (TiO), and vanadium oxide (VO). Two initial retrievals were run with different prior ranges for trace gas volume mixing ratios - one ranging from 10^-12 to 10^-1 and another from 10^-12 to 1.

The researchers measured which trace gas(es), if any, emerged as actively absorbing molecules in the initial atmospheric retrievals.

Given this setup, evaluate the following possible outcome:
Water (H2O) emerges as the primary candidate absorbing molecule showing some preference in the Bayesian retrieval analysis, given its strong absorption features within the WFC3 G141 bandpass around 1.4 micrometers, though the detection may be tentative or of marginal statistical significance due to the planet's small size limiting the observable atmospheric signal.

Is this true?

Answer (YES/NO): NO